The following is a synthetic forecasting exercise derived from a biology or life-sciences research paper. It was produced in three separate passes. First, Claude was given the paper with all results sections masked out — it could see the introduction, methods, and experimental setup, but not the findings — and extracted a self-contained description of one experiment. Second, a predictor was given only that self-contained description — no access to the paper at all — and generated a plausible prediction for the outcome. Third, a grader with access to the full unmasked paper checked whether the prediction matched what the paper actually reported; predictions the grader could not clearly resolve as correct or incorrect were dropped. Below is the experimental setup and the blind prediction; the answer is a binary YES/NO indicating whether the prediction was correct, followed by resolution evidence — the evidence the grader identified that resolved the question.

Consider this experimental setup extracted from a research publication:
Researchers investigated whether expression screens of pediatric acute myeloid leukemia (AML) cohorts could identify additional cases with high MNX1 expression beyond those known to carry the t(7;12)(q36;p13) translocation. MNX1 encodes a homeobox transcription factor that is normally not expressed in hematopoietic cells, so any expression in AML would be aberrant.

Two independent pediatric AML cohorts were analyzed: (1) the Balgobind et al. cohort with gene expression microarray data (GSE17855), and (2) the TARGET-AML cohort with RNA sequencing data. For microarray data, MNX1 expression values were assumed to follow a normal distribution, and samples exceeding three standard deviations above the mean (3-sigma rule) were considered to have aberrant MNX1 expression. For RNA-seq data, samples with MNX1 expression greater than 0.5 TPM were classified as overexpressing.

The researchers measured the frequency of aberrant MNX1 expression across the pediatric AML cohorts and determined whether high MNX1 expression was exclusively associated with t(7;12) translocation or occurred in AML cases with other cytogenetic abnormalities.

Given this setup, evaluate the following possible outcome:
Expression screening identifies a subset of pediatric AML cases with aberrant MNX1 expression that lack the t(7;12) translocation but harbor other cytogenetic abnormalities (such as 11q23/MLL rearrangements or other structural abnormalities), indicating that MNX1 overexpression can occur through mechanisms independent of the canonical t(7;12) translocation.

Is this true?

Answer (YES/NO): NO